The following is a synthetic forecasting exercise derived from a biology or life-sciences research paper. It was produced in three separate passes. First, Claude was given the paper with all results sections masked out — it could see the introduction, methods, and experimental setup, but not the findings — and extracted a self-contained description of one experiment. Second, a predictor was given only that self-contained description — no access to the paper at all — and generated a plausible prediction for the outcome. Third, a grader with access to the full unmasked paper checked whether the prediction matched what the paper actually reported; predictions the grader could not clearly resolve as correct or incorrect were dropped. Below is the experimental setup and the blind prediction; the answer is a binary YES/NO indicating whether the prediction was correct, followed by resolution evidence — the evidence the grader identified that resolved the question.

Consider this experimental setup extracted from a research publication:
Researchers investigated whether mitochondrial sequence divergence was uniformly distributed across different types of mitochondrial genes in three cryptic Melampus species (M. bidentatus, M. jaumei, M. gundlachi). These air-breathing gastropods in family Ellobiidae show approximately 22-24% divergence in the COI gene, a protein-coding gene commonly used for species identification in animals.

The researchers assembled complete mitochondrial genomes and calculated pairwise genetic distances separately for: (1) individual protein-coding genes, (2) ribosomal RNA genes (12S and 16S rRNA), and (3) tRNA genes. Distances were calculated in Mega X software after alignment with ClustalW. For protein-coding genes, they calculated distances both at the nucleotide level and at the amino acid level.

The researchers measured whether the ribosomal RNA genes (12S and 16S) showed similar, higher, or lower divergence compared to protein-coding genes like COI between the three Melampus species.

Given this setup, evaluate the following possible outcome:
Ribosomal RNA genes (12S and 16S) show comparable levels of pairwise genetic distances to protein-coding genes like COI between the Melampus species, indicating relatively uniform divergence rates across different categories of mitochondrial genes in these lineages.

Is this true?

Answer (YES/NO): YES